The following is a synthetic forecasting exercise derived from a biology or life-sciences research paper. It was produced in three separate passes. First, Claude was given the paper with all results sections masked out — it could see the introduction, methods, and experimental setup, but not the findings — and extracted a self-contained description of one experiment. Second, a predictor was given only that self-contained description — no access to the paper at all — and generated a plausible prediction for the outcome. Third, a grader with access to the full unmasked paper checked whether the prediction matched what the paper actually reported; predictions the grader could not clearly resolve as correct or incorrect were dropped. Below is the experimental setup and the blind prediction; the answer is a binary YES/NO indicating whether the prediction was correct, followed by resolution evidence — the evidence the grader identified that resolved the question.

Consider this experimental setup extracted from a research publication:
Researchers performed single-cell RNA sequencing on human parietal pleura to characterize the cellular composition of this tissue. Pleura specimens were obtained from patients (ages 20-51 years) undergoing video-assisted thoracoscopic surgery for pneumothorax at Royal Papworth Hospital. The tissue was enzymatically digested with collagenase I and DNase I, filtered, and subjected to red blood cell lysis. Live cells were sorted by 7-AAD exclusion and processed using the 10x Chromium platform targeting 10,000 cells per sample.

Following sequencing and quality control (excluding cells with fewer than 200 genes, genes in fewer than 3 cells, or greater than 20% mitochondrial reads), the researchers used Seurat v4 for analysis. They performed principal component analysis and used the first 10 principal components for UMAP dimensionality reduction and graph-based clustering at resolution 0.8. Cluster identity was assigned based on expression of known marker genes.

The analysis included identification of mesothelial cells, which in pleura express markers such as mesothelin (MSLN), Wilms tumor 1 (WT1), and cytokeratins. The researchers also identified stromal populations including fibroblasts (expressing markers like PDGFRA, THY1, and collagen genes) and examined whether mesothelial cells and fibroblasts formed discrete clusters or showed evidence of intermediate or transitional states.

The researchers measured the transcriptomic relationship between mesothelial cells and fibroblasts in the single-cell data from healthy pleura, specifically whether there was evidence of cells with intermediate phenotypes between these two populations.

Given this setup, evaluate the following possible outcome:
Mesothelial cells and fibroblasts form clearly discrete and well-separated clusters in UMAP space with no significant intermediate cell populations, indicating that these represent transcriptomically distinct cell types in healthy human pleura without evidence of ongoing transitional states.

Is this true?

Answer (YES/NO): NO